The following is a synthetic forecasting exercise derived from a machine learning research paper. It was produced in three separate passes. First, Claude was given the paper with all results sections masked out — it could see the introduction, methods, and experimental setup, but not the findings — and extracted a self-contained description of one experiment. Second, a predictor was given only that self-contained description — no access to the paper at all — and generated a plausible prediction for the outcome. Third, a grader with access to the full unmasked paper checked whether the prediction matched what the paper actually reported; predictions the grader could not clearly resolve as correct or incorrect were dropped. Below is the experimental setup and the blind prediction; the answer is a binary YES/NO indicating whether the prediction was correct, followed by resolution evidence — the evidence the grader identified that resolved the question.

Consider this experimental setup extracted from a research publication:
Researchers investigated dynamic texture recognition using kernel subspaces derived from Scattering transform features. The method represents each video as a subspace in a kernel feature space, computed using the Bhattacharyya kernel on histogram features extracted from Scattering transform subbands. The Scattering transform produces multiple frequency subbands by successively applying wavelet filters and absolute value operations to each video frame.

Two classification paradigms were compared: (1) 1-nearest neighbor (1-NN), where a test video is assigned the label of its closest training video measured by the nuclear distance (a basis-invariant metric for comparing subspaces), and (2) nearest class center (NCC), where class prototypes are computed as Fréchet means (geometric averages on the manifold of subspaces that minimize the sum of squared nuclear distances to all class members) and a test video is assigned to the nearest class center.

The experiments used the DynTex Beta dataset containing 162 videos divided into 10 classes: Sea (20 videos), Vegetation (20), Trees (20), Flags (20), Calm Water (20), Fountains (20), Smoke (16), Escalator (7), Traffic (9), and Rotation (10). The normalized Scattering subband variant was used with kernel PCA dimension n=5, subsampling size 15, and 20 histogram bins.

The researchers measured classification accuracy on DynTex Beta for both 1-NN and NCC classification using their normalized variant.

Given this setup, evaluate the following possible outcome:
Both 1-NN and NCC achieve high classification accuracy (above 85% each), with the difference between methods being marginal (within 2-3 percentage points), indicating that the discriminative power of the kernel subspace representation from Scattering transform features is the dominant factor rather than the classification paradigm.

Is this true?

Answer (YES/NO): NO